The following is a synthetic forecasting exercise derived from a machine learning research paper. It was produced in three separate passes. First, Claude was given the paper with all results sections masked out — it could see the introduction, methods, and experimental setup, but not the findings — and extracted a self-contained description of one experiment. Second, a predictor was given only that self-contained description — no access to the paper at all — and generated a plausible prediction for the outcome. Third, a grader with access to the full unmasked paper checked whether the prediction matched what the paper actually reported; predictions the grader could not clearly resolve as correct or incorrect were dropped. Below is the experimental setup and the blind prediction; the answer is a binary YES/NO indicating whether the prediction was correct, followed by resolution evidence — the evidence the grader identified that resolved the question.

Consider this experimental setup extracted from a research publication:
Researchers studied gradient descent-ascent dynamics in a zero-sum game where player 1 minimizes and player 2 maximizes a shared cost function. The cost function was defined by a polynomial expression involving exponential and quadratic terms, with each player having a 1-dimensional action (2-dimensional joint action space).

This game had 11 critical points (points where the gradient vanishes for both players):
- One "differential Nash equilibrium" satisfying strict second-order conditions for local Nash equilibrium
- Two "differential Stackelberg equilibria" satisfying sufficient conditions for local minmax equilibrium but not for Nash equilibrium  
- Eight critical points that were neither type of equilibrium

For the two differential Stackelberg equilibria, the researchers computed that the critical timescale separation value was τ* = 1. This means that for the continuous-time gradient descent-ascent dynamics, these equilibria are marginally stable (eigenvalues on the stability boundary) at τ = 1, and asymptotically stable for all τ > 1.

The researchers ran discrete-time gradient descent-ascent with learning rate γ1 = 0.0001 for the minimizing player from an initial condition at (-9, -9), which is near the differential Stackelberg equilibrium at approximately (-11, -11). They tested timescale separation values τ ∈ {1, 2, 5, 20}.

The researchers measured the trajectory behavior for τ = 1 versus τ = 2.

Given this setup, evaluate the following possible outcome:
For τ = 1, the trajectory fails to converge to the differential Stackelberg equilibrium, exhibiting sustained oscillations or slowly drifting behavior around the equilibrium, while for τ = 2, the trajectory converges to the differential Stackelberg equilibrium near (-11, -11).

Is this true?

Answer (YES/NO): YES